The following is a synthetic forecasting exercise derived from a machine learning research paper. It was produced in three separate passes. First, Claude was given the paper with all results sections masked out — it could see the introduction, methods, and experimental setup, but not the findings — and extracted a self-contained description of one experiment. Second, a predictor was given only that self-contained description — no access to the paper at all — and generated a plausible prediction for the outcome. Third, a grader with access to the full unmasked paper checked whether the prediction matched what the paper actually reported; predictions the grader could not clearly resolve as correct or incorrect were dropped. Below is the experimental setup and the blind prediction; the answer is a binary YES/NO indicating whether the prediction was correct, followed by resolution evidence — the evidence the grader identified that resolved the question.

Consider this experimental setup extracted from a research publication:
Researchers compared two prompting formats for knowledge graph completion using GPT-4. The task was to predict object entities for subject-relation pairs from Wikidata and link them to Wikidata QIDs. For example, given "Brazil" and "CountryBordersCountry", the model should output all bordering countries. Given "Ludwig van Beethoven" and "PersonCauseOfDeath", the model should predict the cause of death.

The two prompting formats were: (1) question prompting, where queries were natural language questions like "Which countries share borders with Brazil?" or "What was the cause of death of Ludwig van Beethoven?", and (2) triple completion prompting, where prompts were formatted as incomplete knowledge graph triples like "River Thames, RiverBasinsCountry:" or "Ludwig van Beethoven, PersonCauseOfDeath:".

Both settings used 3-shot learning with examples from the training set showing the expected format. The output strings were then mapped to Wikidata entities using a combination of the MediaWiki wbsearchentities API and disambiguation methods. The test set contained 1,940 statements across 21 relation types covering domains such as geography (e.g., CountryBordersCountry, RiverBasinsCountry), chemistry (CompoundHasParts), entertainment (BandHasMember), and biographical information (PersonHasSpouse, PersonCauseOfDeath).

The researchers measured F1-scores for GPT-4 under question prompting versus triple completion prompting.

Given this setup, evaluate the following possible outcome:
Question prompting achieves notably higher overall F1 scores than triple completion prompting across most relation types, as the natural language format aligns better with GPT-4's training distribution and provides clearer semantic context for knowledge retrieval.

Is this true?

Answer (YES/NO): NO